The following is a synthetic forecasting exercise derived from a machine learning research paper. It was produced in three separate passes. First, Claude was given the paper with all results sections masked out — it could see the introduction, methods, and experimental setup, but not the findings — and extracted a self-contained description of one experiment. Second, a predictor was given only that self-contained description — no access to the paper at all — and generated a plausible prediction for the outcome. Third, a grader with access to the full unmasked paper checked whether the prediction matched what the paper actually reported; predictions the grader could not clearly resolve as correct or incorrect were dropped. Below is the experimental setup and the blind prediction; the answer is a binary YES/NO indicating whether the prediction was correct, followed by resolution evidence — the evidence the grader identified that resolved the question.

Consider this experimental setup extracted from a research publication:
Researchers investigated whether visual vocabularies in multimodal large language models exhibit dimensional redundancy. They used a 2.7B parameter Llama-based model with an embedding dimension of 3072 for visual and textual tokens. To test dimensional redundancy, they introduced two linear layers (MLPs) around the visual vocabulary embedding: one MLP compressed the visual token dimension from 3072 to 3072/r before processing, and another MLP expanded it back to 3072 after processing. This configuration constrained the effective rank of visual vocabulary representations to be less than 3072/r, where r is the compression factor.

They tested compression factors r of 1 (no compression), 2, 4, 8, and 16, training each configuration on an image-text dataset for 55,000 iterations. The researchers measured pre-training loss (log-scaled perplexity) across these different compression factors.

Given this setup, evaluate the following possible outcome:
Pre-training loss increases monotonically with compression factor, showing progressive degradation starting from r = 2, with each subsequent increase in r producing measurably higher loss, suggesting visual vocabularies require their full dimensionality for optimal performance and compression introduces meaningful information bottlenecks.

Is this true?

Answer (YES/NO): NO